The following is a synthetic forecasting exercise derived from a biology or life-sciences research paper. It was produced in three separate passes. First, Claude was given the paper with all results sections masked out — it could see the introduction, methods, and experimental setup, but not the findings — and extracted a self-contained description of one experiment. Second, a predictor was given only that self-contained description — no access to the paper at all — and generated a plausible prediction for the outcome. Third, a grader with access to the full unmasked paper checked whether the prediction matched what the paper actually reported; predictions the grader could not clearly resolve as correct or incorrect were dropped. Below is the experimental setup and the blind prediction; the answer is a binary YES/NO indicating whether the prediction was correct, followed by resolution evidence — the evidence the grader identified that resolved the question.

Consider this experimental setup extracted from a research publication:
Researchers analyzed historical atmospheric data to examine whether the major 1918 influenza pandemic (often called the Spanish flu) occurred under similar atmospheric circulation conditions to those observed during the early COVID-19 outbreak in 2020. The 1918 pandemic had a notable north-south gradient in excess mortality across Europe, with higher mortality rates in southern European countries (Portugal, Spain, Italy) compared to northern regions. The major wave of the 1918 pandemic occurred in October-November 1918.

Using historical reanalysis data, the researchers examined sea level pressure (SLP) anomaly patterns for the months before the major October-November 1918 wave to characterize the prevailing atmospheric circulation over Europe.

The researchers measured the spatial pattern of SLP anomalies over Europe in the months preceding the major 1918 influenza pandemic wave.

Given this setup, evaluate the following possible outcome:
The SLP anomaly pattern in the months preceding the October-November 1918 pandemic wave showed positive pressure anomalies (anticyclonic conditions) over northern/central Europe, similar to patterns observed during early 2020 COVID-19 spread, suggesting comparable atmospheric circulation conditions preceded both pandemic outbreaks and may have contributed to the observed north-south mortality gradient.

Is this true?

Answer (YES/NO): NO